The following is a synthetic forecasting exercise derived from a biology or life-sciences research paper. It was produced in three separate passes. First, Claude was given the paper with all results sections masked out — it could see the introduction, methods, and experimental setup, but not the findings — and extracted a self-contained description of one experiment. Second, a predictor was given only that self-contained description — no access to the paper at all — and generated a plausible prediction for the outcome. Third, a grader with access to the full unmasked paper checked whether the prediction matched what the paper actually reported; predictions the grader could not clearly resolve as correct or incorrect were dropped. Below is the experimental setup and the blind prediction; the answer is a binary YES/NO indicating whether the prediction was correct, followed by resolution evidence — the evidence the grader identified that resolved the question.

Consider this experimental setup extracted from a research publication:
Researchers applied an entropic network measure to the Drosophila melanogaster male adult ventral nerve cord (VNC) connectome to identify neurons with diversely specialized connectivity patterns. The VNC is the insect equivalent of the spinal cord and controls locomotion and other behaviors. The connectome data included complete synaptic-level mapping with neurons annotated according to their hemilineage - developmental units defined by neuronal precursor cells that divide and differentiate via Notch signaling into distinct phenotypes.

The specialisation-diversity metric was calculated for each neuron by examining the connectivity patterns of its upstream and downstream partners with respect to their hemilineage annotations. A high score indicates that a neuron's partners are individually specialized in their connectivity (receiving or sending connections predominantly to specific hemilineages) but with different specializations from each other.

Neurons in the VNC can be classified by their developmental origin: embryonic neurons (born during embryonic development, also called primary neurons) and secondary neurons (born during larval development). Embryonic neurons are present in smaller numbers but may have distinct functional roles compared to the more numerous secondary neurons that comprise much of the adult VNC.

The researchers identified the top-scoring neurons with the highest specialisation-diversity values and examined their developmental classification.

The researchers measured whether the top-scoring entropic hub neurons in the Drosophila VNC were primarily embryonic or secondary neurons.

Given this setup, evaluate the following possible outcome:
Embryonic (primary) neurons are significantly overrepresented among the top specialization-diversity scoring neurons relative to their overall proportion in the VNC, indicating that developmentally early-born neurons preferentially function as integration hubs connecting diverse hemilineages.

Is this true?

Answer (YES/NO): YES